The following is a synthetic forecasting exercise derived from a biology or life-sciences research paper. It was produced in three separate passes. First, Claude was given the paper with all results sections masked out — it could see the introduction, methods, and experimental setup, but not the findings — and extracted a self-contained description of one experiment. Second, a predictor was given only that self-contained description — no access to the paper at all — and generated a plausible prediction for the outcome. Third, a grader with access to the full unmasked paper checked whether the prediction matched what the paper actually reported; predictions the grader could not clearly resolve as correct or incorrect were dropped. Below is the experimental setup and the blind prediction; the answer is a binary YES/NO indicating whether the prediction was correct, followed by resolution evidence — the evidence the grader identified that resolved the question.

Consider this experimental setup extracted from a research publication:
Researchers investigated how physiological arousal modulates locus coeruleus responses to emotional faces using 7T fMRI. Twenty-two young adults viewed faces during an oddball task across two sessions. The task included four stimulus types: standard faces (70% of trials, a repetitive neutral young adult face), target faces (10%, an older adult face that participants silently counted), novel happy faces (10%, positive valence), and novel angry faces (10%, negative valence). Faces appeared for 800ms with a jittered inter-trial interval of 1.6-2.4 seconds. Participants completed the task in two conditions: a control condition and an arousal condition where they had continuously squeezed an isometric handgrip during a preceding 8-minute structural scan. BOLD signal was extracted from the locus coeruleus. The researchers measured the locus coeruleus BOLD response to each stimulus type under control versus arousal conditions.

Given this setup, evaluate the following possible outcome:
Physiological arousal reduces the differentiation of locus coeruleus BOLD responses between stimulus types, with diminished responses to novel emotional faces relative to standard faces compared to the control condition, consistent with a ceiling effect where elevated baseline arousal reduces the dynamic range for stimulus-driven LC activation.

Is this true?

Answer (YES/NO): NO